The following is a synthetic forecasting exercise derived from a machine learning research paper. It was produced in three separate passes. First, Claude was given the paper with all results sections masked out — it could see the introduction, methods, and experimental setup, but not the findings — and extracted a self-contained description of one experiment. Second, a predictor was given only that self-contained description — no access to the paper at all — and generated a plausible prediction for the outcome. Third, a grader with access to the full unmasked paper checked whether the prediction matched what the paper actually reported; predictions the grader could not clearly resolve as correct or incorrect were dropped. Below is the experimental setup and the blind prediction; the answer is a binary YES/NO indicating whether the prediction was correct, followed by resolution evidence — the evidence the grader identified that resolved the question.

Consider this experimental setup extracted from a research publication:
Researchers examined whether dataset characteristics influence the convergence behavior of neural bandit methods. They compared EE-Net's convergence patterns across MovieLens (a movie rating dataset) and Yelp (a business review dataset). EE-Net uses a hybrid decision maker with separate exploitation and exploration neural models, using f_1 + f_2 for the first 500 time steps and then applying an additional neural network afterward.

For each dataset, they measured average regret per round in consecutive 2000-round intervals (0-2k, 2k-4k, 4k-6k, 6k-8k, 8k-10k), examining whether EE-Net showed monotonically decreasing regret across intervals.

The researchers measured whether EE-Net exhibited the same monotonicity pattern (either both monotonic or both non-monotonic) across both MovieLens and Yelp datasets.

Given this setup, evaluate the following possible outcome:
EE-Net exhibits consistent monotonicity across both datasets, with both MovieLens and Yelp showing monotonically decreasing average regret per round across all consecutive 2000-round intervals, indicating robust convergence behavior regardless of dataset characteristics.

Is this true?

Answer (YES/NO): NO